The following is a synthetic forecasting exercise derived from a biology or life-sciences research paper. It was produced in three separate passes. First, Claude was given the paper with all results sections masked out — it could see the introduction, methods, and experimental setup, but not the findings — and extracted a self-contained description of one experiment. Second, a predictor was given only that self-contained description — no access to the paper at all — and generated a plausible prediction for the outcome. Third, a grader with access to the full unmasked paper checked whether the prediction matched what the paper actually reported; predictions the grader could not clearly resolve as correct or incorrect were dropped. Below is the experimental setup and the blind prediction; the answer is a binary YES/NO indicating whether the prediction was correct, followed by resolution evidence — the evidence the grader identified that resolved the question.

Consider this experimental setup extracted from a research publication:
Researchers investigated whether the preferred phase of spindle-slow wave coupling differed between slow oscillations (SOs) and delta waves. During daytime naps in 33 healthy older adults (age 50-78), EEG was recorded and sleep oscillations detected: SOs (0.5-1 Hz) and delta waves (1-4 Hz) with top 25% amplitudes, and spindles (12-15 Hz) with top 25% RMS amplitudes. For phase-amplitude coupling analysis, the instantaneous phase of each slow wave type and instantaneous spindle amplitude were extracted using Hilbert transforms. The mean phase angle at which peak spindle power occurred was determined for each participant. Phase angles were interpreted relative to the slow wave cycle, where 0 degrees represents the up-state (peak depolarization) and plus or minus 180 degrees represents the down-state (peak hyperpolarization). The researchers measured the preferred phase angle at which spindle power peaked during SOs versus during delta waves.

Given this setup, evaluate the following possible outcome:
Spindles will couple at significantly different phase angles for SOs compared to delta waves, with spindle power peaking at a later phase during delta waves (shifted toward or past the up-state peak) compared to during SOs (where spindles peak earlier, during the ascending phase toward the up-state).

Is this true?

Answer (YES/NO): NO